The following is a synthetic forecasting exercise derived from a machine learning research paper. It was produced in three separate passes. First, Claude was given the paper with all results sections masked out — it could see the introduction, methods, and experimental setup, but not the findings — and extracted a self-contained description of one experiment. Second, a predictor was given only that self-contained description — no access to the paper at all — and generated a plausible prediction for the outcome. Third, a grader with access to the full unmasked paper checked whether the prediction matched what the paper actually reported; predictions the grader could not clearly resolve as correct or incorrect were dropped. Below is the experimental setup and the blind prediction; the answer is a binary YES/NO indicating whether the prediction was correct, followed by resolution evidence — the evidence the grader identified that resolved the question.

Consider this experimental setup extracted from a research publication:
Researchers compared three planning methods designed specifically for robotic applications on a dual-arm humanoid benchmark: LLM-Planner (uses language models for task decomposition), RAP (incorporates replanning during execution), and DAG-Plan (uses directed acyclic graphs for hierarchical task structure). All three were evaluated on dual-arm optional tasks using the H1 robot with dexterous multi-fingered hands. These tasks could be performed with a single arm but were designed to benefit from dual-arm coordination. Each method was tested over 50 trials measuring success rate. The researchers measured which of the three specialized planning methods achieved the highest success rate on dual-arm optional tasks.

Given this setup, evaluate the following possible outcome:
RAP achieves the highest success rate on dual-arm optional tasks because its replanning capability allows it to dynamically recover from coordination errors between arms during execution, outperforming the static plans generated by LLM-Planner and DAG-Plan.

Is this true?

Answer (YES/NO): NO